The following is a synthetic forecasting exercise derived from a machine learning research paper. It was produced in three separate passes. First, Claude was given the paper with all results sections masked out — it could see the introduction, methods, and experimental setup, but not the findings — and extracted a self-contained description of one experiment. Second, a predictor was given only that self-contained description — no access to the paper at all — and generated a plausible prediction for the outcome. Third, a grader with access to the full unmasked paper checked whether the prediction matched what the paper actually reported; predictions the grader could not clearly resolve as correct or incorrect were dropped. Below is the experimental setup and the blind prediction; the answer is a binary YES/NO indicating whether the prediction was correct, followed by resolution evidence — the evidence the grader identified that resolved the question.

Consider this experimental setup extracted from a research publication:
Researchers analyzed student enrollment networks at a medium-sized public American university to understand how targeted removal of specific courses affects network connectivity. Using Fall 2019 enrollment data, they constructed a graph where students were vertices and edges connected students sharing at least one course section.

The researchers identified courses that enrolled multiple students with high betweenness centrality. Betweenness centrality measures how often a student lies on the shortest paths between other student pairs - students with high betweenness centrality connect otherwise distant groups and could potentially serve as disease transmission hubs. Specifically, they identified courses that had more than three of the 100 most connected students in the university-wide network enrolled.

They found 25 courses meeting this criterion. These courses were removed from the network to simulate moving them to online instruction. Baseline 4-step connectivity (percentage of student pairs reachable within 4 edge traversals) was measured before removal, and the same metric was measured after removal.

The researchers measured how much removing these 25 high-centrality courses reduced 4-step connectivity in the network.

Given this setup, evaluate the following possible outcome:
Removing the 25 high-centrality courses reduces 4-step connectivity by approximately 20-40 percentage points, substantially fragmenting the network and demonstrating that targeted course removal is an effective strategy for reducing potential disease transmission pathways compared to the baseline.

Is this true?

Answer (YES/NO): NO